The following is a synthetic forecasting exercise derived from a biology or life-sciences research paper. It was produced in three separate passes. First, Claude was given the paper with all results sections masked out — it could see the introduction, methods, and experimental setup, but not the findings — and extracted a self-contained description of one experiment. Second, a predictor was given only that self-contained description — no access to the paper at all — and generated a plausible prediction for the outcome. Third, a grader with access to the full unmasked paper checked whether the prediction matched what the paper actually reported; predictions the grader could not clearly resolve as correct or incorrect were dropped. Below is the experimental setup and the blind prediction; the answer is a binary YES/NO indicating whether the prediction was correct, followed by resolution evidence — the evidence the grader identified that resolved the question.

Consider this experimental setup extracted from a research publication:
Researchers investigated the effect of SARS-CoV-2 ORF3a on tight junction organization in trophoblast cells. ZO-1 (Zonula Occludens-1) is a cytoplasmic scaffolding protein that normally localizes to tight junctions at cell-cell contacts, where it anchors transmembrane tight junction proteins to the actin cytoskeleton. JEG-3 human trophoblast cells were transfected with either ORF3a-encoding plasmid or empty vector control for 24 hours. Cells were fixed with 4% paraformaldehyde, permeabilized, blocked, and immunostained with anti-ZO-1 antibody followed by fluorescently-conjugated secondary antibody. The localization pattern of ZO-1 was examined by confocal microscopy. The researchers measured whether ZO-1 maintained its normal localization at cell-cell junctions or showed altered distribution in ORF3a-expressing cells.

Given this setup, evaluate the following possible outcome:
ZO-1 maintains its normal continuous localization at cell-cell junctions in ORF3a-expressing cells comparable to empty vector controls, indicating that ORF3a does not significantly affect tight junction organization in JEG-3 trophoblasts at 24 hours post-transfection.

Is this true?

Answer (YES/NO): NO